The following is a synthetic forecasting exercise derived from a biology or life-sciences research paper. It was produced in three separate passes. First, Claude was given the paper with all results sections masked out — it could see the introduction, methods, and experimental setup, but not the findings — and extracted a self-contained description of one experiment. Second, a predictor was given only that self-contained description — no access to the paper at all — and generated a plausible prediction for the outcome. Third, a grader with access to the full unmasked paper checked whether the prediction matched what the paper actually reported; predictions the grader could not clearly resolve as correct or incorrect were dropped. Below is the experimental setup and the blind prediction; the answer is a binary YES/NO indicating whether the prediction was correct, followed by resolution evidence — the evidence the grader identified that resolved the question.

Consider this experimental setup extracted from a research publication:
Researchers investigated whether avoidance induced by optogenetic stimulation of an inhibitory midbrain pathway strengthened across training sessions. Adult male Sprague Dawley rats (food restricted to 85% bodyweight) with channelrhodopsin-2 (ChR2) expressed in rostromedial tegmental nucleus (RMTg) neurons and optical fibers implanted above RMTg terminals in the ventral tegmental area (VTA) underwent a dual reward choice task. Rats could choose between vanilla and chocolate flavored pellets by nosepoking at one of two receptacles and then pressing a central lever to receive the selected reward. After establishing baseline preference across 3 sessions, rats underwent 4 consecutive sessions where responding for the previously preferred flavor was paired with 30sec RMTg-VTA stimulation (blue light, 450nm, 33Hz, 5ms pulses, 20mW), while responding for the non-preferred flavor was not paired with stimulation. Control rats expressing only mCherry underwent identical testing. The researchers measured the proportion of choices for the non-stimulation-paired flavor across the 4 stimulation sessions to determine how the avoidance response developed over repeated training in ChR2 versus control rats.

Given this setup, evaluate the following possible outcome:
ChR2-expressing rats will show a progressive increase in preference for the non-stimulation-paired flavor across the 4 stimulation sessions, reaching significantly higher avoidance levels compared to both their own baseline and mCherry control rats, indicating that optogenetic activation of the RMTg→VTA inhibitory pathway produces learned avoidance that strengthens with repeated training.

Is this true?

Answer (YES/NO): NO